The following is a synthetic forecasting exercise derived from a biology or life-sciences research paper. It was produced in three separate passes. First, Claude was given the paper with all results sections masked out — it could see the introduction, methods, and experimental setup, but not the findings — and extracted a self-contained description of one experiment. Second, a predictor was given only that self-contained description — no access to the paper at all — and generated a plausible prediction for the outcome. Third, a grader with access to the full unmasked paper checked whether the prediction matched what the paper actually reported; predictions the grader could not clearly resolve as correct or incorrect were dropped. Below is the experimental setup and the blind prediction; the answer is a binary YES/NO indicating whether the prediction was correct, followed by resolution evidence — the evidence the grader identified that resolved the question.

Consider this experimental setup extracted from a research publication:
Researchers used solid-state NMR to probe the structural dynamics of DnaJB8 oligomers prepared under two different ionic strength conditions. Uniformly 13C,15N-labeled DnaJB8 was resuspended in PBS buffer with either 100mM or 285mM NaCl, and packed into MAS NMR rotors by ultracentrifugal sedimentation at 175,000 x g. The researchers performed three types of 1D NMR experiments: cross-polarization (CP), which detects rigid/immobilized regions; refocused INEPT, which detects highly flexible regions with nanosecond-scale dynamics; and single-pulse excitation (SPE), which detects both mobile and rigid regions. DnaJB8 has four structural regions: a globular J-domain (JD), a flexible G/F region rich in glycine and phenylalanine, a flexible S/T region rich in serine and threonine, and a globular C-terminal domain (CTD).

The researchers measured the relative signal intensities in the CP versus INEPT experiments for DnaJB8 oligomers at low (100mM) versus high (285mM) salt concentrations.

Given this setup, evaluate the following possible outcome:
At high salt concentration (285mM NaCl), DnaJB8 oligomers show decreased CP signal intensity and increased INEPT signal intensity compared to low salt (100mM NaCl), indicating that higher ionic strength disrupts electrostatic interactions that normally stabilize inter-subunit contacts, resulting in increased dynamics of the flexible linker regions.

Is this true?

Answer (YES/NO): NO